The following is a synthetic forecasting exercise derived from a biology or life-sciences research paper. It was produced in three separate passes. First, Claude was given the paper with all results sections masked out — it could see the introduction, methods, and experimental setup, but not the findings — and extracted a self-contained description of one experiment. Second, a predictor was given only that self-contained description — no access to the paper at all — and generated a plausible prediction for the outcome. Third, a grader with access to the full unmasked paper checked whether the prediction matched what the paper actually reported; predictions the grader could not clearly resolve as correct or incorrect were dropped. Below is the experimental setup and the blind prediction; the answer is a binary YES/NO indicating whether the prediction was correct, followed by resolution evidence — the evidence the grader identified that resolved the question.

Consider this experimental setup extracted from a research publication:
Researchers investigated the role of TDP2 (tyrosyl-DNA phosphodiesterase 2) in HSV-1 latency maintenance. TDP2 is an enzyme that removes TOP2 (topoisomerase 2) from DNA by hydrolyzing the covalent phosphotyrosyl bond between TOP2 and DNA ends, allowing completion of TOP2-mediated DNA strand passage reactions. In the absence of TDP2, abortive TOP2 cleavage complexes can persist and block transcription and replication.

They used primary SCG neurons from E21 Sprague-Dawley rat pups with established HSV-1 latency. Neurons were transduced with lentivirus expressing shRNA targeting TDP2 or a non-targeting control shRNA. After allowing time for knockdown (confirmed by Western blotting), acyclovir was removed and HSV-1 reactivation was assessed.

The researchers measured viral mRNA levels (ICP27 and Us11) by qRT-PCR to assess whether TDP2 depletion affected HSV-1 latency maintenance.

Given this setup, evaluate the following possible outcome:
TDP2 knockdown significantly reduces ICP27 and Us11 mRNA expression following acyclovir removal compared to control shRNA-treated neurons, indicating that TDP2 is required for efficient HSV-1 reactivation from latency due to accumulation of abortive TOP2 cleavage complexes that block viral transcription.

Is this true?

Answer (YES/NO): NO